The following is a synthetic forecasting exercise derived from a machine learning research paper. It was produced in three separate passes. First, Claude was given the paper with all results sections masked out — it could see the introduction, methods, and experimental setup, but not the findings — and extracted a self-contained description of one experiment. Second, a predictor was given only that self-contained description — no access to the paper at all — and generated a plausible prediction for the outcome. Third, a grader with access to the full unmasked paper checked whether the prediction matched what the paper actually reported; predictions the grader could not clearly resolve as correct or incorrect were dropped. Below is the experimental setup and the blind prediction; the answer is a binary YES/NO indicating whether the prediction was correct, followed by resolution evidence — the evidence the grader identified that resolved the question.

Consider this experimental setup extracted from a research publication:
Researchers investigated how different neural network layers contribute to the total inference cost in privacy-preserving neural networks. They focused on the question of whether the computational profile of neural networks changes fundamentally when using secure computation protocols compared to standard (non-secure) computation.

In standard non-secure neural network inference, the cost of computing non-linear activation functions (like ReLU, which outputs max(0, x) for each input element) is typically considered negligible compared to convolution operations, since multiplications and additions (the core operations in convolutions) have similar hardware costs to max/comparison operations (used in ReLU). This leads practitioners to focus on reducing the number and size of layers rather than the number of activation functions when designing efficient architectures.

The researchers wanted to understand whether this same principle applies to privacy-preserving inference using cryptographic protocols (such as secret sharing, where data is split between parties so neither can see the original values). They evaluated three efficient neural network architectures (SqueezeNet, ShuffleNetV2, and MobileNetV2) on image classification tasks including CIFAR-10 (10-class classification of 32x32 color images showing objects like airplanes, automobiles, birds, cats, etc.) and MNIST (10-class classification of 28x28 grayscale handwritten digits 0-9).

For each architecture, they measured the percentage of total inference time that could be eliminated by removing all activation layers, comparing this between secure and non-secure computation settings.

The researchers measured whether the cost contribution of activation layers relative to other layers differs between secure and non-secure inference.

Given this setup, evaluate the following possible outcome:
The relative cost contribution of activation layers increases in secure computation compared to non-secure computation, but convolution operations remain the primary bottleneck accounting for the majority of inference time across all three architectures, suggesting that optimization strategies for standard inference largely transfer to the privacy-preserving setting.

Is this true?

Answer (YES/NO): NO